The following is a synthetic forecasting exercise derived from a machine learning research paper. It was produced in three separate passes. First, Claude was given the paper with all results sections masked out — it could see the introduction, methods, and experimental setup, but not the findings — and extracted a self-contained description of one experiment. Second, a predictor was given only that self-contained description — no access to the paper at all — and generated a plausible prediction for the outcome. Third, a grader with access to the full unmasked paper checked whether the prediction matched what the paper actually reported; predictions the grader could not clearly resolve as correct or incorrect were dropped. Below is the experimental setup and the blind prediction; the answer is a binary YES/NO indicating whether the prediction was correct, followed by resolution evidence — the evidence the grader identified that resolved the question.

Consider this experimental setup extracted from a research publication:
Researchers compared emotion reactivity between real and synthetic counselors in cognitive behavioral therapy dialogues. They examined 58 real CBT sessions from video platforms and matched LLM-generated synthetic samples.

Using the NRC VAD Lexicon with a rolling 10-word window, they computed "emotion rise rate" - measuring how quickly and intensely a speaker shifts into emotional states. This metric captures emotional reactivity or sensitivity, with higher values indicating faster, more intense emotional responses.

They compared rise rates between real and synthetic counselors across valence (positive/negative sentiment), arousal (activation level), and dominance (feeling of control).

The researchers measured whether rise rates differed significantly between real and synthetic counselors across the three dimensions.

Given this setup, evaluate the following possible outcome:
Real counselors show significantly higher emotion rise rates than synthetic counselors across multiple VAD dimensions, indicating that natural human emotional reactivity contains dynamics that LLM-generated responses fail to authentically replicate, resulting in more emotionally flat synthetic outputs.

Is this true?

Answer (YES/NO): NO